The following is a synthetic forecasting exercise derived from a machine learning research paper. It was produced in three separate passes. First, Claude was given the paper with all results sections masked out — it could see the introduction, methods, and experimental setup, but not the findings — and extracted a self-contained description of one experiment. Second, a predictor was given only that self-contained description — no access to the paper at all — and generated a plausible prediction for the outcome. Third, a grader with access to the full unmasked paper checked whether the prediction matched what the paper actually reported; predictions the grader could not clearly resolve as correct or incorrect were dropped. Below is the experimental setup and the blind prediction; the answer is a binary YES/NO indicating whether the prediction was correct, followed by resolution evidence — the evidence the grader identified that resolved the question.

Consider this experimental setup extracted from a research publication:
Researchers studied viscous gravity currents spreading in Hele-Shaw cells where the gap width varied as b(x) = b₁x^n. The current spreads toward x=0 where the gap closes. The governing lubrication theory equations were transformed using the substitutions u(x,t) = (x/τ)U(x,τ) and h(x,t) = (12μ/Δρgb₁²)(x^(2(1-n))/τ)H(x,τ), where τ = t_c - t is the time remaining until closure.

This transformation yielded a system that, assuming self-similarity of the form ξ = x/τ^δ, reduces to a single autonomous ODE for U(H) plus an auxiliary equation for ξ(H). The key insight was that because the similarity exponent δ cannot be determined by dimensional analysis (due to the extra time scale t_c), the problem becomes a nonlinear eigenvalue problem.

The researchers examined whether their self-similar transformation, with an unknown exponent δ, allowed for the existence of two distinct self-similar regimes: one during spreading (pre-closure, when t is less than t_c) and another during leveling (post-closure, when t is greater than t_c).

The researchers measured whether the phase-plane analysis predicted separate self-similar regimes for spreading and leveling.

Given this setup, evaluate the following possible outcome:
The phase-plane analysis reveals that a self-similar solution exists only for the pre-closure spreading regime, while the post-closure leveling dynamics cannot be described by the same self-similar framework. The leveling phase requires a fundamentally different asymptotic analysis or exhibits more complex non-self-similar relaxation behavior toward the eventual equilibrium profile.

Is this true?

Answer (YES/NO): NO